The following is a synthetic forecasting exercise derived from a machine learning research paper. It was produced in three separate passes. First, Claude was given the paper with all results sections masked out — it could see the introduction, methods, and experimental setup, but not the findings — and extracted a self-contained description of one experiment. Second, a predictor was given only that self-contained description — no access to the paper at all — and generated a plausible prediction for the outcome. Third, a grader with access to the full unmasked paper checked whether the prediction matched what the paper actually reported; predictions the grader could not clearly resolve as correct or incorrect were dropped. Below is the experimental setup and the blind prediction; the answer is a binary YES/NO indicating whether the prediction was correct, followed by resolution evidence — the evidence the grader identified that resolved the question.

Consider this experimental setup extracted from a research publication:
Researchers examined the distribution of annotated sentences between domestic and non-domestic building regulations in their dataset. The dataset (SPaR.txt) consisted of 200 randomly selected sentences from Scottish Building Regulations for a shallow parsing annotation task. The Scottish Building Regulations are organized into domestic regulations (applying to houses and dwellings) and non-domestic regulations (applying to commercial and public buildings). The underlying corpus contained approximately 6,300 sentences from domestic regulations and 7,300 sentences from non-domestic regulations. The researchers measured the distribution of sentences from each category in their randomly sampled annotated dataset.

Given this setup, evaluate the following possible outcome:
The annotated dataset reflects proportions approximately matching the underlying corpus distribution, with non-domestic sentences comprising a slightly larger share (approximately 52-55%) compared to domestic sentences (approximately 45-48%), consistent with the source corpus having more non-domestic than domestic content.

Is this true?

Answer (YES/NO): NO